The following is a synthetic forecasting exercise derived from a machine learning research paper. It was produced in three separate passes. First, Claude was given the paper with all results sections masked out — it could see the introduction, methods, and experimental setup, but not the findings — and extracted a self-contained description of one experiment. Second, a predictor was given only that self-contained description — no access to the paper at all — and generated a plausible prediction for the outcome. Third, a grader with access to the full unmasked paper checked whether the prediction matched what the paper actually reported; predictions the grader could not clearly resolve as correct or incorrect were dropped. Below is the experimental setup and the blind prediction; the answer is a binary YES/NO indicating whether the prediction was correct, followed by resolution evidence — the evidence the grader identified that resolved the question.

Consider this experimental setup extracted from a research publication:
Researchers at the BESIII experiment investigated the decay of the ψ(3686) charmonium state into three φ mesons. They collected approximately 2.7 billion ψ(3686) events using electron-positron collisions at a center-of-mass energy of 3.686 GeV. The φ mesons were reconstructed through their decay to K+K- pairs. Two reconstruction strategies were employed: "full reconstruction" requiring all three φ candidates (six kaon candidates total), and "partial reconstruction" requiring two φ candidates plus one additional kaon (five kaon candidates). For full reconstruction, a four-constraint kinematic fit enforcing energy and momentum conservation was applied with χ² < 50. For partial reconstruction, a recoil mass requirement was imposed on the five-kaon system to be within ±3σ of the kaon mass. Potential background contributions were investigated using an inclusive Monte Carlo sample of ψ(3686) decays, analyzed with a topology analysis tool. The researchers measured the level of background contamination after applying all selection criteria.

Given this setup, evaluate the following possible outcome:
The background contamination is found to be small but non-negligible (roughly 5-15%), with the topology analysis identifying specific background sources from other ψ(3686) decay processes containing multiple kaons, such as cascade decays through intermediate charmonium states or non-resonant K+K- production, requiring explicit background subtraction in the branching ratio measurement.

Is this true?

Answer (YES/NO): NO